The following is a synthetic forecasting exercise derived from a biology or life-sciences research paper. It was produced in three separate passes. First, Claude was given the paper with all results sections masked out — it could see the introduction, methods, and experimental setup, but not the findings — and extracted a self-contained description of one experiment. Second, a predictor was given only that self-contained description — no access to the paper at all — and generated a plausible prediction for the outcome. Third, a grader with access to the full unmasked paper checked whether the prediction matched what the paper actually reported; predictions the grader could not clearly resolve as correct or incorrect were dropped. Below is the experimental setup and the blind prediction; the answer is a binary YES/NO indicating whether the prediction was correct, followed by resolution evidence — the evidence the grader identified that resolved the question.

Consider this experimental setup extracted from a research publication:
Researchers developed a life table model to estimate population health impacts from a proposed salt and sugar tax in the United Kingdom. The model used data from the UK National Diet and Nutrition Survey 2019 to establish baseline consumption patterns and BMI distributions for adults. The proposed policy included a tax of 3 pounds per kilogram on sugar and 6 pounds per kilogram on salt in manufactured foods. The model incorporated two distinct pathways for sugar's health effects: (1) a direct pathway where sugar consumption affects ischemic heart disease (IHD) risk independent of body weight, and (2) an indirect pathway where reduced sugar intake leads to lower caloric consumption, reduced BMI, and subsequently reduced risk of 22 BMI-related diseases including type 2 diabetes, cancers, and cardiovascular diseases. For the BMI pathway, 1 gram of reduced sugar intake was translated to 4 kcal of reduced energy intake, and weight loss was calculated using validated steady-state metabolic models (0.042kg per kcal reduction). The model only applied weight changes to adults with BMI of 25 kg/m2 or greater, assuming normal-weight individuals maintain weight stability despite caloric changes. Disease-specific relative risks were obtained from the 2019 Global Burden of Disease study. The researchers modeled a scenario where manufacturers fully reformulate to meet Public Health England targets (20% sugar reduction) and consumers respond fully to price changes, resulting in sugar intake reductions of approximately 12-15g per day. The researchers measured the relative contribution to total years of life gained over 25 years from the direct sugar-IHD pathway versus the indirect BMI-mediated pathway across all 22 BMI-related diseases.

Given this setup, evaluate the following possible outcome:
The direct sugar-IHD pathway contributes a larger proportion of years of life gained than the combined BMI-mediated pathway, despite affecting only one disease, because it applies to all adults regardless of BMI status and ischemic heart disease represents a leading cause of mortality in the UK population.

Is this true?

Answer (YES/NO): NO